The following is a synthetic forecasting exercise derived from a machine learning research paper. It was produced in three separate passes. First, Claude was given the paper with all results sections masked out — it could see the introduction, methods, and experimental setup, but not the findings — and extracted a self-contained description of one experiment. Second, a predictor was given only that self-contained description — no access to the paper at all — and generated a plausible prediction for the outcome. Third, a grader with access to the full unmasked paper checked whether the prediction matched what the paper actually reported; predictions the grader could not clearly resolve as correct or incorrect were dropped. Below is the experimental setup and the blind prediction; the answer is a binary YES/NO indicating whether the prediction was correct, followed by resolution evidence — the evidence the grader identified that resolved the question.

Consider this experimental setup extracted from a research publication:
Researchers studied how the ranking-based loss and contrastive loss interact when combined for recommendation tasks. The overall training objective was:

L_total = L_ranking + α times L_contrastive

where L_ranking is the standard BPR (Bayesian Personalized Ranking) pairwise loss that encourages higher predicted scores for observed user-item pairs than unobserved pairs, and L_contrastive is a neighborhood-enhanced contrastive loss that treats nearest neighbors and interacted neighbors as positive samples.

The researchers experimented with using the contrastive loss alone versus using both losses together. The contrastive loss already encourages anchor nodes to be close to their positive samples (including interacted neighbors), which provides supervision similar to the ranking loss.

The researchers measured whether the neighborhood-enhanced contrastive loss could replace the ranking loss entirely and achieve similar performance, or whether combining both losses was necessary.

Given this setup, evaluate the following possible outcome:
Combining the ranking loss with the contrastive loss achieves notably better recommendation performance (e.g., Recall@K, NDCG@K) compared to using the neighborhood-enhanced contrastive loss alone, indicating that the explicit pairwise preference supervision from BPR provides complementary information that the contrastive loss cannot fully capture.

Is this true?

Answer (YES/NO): NO